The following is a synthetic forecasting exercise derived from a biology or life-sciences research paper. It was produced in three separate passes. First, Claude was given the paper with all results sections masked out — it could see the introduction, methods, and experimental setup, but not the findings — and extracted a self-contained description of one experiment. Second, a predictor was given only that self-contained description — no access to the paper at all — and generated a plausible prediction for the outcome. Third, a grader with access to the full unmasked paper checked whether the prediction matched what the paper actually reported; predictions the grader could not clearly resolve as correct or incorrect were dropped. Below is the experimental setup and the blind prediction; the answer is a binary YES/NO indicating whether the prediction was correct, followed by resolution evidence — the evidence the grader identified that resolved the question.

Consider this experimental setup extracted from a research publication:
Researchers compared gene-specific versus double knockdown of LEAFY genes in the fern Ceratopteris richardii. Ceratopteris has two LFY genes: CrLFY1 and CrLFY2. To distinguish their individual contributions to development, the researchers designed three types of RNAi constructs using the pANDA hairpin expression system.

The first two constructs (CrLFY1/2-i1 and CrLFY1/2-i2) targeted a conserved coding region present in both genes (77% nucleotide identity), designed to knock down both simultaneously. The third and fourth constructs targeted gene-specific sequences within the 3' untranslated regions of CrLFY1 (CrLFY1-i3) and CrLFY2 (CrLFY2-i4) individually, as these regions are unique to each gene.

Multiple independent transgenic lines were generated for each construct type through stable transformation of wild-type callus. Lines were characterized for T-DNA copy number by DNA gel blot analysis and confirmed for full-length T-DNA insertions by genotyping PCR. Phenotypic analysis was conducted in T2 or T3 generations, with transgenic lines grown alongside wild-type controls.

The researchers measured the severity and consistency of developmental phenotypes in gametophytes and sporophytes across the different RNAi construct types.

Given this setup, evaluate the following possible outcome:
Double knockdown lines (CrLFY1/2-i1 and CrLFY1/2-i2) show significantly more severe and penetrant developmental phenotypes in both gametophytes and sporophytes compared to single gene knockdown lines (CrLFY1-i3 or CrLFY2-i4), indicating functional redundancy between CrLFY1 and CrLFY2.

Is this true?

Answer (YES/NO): NO